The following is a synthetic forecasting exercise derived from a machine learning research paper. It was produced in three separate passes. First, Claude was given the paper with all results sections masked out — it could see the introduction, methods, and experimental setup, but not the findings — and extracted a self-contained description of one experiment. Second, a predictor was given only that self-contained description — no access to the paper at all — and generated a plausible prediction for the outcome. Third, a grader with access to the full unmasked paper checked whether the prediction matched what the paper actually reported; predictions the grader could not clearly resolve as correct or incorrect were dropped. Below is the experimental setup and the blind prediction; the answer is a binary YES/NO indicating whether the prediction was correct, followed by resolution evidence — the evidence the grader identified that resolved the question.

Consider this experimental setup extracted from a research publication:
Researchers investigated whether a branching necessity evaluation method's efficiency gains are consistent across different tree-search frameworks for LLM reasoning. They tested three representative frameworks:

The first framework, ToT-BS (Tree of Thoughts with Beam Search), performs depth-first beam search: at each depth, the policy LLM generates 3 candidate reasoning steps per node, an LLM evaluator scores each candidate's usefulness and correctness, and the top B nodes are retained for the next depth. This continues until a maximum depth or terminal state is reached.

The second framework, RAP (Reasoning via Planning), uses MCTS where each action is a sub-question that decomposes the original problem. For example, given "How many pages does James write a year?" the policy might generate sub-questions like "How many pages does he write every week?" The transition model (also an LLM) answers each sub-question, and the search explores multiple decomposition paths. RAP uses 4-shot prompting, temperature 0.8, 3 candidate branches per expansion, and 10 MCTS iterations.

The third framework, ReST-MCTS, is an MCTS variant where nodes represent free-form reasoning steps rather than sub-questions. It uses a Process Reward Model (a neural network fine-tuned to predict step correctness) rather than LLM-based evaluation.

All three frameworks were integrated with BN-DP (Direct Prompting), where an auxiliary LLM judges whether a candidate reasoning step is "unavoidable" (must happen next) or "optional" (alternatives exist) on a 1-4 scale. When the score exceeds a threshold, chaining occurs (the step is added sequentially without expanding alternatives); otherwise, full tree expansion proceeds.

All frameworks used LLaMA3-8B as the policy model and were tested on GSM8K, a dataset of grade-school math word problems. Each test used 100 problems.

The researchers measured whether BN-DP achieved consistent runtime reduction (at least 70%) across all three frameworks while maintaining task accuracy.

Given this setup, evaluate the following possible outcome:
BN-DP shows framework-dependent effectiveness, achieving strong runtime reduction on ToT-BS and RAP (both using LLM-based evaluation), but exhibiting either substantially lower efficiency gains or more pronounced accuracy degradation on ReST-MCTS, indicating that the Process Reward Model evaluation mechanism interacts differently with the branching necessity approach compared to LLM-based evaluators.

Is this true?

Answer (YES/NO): NO